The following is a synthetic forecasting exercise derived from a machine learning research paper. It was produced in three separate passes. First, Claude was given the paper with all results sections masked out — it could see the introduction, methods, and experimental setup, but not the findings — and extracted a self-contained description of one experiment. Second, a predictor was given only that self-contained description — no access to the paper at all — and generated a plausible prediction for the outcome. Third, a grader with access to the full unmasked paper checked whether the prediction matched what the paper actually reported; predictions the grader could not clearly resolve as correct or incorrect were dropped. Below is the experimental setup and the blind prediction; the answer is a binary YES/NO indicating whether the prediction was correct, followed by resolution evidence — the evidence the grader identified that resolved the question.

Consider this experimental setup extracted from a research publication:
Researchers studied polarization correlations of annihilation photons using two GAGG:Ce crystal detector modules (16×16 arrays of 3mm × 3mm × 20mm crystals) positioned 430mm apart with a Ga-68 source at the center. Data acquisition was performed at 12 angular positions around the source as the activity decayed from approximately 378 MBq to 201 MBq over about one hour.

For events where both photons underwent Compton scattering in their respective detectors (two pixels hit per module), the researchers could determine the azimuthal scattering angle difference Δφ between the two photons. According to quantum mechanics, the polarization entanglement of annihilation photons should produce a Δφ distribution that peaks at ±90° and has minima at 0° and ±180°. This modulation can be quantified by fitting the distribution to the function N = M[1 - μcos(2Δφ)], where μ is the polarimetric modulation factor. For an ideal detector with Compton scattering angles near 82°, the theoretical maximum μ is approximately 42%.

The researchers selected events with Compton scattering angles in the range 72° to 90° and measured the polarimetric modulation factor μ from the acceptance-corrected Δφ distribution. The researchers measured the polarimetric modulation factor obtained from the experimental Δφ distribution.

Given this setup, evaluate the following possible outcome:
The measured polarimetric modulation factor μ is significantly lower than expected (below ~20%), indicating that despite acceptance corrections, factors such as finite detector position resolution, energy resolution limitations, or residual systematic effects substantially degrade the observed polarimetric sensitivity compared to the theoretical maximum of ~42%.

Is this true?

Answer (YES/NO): YES